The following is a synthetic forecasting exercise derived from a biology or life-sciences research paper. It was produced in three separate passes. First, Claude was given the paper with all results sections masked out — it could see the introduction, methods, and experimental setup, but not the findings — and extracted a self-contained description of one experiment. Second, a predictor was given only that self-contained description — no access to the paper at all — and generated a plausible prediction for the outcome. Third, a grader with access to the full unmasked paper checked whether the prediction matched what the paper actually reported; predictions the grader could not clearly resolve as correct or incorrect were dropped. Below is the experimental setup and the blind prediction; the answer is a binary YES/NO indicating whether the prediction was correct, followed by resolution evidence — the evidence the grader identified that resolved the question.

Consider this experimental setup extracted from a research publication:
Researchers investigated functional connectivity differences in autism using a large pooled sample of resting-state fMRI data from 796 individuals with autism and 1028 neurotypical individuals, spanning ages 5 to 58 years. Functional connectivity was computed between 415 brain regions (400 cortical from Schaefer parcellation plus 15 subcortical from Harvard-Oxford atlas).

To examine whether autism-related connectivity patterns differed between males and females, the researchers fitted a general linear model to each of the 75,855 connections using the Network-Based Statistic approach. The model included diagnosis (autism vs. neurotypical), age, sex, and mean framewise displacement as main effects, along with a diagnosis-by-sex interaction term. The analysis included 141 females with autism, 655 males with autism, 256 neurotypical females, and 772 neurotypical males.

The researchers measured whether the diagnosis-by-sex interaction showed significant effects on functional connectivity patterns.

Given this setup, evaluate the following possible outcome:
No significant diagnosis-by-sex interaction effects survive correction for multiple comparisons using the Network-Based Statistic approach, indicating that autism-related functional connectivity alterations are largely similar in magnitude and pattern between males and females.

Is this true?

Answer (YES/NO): YES